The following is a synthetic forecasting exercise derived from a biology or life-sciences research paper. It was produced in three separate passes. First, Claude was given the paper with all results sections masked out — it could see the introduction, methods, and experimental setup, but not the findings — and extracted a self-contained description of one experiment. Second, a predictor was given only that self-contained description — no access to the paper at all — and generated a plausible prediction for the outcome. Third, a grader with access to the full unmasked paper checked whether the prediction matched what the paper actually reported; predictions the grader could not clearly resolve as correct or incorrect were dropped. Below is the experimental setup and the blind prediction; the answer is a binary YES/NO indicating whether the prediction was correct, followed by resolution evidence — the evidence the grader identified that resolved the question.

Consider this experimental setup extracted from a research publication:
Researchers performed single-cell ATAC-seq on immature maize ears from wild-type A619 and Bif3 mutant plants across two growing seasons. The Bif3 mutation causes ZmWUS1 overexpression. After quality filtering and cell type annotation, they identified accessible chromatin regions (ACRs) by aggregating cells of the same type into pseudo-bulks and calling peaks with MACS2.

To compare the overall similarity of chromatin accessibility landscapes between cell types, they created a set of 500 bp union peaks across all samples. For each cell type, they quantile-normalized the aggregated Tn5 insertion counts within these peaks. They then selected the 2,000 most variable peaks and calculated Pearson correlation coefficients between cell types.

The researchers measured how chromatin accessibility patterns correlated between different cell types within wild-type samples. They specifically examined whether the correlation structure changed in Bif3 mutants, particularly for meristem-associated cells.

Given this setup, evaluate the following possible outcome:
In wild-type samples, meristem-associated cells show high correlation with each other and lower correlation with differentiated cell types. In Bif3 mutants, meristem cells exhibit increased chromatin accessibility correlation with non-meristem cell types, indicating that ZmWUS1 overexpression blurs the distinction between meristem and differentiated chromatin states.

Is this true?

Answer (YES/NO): NO